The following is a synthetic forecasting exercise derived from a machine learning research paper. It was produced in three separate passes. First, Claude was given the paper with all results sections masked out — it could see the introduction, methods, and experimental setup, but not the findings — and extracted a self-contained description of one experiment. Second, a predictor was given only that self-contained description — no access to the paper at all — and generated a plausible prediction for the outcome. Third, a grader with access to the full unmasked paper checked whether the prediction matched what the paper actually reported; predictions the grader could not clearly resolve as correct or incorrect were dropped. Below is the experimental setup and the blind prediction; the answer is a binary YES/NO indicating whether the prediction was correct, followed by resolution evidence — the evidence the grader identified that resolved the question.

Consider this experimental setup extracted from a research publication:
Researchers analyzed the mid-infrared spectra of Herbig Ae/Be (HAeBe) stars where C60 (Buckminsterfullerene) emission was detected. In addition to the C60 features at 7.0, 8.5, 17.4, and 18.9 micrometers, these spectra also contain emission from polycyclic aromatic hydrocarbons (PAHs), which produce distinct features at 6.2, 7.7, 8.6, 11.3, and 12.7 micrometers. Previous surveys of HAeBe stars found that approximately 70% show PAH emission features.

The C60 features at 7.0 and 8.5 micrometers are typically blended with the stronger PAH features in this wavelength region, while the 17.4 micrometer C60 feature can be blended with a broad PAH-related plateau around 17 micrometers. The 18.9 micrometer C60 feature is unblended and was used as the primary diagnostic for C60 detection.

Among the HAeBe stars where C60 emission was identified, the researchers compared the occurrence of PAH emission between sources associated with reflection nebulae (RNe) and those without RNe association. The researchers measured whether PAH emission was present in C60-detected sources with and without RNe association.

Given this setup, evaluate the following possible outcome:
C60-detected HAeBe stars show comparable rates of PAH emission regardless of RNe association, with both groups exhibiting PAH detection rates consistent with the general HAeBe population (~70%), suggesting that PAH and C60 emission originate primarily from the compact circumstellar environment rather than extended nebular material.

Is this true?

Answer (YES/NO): NO